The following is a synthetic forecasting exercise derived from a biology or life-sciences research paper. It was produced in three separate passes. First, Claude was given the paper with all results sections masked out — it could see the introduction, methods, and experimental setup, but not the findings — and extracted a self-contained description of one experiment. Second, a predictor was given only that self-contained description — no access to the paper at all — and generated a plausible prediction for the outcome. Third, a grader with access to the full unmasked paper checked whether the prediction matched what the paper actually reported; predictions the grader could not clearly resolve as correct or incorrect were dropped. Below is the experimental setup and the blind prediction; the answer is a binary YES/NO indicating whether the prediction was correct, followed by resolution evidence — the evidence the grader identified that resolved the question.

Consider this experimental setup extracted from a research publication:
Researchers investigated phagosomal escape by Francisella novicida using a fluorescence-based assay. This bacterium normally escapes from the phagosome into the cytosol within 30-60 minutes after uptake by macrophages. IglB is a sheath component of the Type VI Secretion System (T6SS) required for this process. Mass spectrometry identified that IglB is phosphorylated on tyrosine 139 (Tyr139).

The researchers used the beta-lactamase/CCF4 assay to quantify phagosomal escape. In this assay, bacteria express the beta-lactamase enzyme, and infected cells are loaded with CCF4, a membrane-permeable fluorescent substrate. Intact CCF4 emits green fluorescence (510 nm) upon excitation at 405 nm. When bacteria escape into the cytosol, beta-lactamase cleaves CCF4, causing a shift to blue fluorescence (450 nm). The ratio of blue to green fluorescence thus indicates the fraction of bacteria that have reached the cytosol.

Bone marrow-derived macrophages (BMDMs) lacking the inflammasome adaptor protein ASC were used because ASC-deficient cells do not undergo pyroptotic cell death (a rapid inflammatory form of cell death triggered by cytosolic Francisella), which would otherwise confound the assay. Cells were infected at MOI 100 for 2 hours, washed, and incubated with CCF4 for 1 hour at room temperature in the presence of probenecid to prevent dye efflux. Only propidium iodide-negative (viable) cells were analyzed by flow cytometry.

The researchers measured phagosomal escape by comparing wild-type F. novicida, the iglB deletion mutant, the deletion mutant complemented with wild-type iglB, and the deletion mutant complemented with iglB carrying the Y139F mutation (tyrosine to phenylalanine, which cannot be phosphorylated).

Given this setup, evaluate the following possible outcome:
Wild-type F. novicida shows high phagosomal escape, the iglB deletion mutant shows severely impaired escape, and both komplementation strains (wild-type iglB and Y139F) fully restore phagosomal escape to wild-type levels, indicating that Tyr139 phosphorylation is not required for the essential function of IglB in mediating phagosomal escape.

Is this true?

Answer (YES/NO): NO